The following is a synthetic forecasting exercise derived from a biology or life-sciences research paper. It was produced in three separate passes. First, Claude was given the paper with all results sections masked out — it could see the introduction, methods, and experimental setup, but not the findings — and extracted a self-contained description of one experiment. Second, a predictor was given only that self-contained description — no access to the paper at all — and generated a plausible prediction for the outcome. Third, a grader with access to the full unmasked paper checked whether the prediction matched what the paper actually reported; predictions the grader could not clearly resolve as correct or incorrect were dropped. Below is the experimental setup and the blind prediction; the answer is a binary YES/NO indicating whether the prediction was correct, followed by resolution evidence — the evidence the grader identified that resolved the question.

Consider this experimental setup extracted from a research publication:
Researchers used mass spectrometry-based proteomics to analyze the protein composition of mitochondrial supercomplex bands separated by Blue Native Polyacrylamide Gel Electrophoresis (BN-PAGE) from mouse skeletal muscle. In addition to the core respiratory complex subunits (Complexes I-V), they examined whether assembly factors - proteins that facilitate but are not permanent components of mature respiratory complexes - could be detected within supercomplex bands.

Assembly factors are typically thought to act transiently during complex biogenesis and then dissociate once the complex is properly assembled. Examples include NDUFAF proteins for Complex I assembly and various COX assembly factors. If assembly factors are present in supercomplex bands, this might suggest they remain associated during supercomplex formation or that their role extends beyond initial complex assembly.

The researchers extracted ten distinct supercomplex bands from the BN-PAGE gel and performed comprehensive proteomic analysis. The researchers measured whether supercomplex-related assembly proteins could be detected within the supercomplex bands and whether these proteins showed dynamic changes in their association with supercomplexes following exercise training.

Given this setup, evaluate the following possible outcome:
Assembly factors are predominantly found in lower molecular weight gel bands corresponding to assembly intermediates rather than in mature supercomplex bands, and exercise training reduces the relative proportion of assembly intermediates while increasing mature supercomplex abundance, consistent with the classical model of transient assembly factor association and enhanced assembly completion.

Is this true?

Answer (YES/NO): NO